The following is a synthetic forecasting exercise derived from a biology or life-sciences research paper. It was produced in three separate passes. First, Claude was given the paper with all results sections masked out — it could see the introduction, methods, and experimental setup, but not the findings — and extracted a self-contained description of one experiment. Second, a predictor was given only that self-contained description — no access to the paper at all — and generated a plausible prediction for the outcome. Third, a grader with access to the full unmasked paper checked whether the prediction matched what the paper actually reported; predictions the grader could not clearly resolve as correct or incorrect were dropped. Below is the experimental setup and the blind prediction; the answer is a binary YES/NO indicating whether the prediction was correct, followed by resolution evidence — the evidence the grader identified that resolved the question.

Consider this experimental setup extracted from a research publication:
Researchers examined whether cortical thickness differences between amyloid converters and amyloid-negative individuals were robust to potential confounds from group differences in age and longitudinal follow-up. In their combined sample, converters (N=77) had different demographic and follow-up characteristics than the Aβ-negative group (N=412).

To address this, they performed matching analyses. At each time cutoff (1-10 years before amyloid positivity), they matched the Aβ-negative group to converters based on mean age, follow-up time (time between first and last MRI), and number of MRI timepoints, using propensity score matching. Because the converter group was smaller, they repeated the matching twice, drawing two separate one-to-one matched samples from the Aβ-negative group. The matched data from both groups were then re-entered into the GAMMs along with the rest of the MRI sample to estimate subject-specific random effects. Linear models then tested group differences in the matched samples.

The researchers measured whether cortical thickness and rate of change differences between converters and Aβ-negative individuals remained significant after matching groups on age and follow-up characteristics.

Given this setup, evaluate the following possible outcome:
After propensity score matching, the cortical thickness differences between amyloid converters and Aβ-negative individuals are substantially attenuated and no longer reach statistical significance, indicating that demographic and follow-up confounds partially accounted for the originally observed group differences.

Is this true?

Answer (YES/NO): NO